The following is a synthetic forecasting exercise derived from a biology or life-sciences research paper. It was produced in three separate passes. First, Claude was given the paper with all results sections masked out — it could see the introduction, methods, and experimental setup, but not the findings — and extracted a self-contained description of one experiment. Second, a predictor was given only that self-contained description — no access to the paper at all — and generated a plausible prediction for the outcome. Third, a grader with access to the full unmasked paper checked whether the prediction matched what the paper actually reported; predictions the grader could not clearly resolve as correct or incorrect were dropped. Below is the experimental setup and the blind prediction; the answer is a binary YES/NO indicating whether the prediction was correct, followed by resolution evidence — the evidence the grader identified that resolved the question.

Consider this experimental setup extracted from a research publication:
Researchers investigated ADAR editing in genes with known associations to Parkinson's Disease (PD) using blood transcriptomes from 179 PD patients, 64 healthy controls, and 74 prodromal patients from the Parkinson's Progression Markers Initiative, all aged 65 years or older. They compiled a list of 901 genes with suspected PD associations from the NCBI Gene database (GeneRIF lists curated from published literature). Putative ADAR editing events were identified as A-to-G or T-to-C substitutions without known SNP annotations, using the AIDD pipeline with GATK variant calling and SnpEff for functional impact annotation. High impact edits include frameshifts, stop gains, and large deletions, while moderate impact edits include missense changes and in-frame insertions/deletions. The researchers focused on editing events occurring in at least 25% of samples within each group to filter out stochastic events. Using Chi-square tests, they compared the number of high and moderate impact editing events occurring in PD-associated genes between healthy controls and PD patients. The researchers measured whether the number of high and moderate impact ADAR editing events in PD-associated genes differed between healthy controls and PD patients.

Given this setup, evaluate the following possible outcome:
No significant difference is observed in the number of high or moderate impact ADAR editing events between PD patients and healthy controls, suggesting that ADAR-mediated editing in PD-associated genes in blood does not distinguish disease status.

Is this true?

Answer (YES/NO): NO